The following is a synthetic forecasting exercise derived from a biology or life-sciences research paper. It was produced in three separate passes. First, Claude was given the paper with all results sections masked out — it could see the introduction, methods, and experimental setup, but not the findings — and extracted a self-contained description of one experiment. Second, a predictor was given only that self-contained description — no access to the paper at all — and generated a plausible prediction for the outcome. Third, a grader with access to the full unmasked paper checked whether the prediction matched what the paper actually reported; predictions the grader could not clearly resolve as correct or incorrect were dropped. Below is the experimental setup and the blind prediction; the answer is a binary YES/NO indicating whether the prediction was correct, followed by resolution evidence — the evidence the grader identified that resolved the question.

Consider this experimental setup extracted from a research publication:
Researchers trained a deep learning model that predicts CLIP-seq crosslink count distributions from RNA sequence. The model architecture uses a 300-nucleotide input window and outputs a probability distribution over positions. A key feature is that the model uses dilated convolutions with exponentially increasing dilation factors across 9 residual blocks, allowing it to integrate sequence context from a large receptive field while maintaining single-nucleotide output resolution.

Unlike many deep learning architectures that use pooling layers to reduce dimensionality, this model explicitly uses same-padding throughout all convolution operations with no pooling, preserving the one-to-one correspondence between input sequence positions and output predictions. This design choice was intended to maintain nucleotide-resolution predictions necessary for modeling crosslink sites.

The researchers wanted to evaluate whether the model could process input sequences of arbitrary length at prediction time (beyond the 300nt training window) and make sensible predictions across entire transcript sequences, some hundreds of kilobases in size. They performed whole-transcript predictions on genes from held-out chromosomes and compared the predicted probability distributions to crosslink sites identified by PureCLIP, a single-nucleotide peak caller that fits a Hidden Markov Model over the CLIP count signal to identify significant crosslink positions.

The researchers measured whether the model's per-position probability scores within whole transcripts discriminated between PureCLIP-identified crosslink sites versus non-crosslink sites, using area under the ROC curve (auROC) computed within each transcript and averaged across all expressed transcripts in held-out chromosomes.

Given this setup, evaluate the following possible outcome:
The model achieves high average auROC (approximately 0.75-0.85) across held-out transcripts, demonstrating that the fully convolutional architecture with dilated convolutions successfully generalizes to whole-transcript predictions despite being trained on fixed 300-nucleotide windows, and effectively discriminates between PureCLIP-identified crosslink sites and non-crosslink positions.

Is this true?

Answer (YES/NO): NO